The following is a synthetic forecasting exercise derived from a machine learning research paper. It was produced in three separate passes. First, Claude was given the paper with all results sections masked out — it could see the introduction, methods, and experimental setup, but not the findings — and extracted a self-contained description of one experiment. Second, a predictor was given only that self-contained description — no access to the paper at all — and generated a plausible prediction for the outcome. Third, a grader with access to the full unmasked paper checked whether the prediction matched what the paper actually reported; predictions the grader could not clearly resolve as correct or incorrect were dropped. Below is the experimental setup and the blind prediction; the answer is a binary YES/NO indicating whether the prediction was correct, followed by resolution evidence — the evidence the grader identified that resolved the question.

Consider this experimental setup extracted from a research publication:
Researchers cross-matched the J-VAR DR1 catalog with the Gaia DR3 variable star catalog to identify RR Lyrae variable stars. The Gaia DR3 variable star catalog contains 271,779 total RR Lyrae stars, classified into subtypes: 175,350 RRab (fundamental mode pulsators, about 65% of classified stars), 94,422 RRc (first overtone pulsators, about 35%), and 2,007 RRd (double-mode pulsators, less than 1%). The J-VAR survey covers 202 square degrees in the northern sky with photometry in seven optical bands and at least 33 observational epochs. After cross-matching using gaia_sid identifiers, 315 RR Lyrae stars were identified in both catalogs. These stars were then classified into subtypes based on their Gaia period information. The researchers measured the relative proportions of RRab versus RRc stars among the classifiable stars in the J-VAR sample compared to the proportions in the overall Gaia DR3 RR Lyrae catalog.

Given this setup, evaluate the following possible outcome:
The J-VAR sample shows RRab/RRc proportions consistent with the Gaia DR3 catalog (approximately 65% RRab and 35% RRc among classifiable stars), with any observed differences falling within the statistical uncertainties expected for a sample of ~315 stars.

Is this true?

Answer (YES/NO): NO